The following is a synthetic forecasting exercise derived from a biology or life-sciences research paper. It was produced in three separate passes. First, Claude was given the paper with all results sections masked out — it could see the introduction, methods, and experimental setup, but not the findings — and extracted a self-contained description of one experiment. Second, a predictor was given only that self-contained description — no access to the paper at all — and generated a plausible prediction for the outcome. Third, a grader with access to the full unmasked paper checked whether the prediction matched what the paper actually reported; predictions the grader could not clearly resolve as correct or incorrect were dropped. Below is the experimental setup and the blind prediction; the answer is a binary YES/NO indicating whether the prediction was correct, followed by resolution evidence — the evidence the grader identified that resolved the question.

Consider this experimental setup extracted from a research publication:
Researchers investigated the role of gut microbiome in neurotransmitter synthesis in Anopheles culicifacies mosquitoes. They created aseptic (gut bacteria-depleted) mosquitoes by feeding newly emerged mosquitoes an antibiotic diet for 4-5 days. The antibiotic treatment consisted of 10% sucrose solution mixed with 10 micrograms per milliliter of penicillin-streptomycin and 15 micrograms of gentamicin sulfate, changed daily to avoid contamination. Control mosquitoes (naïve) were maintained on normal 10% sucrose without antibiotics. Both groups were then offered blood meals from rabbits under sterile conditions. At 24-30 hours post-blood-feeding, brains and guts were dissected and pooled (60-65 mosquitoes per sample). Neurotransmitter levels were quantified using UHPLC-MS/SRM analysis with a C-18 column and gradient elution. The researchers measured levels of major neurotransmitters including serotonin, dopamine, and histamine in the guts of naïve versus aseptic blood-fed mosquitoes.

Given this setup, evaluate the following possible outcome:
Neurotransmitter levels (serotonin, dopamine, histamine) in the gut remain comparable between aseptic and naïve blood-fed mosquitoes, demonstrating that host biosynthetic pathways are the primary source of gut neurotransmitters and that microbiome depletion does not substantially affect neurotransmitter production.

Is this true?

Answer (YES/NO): NO